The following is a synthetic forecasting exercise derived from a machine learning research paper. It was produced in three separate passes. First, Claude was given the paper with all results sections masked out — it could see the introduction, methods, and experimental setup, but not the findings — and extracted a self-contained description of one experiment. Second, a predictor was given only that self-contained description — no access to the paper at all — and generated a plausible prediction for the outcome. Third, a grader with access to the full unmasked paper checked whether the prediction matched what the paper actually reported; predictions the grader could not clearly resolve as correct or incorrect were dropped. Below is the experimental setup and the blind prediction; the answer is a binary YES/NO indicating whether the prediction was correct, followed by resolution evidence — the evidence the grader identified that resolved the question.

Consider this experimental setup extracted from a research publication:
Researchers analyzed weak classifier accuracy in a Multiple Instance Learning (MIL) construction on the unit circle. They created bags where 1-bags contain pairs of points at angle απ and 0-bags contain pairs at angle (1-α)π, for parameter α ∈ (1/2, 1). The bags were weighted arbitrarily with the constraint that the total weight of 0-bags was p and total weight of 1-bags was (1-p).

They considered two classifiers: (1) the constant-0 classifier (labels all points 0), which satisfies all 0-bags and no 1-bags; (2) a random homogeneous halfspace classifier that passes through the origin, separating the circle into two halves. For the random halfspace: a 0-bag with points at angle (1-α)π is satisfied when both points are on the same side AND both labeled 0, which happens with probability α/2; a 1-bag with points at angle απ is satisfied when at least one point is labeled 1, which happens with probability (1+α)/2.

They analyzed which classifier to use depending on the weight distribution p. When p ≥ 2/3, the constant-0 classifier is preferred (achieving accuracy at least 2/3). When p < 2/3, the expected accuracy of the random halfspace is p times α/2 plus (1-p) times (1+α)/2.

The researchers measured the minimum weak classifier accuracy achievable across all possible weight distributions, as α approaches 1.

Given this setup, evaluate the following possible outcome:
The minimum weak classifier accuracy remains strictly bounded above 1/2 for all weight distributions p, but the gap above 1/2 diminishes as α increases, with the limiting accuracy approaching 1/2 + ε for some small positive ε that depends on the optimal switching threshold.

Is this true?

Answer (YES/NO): NO